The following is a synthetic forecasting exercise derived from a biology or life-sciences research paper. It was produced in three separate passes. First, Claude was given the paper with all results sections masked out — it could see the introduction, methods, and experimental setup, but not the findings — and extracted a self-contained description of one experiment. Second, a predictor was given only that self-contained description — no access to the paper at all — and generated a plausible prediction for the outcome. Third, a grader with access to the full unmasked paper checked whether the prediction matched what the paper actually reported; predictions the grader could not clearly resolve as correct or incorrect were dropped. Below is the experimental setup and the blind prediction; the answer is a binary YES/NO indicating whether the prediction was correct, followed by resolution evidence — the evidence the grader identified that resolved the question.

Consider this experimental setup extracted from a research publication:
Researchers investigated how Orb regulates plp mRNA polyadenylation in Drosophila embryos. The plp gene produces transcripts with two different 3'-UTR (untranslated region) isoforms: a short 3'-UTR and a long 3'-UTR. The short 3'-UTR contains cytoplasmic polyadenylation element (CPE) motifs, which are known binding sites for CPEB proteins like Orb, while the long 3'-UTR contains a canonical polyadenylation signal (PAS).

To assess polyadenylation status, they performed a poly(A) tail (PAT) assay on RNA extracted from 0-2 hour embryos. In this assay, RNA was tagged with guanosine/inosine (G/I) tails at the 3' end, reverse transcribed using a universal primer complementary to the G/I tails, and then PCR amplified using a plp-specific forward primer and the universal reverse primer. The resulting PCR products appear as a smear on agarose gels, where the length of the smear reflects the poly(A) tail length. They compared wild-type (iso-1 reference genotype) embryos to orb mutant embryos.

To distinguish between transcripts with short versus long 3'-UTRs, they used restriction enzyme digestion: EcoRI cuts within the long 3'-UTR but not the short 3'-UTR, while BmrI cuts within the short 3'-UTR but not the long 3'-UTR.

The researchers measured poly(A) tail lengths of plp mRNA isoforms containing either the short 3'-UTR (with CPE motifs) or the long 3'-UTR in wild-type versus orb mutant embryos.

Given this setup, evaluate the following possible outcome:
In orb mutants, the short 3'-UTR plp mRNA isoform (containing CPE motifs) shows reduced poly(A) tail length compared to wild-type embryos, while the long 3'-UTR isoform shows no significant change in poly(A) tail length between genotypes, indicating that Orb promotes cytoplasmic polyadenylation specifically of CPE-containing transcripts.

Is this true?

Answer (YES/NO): NO